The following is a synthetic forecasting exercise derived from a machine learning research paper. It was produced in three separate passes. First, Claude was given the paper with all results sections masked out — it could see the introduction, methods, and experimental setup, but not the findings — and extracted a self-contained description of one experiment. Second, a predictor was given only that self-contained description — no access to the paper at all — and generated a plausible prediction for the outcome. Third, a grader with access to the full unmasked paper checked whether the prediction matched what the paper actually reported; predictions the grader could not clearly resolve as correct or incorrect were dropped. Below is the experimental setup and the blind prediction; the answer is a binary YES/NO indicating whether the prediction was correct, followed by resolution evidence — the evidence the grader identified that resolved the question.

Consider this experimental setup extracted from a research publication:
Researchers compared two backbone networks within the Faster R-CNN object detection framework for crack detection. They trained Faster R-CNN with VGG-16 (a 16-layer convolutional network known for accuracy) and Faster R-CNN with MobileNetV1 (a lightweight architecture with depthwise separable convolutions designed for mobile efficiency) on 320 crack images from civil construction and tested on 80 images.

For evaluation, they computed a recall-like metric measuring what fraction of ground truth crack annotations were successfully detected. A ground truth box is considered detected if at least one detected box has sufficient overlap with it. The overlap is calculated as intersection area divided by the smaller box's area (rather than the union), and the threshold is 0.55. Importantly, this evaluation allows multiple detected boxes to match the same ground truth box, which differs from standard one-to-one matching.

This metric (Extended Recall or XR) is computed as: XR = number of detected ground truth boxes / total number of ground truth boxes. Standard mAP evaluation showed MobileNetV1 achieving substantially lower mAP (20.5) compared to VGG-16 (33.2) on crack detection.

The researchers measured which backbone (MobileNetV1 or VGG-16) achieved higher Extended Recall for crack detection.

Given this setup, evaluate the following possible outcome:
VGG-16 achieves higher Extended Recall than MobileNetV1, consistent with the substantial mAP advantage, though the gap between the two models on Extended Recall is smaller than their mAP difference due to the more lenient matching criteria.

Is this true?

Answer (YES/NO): NO